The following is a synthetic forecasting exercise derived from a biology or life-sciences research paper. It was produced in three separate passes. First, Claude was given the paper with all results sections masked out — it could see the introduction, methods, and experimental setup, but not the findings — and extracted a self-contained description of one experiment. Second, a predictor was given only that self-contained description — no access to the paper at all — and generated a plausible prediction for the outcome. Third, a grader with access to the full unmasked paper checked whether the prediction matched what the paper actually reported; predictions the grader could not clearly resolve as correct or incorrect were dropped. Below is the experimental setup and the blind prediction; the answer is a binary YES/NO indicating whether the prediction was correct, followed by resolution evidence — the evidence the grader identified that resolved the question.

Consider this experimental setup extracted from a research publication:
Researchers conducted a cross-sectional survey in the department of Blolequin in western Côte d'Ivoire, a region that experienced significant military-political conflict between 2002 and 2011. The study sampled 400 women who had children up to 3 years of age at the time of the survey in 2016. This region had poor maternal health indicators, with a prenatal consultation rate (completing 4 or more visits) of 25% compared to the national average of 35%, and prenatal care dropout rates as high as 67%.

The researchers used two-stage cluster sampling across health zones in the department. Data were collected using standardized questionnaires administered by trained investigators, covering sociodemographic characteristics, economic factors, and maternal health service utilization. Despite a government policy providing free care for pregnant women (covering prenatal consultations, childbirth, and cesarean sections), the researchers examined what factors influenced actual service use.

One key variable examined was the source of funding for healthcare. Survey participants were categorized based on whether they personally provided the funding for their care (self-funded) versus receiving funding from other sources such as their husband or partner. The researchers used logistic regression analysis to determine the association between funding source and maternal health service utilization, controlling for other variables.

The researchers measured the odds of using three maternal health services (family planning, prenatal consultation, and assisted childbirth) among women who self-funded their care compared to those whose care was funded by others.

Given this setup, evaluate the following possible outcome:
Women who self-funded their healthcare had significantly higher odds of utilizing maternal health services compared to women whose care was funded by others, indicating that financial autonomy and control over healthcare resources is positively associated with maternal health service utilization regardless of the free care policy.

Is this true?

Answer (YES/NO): NO